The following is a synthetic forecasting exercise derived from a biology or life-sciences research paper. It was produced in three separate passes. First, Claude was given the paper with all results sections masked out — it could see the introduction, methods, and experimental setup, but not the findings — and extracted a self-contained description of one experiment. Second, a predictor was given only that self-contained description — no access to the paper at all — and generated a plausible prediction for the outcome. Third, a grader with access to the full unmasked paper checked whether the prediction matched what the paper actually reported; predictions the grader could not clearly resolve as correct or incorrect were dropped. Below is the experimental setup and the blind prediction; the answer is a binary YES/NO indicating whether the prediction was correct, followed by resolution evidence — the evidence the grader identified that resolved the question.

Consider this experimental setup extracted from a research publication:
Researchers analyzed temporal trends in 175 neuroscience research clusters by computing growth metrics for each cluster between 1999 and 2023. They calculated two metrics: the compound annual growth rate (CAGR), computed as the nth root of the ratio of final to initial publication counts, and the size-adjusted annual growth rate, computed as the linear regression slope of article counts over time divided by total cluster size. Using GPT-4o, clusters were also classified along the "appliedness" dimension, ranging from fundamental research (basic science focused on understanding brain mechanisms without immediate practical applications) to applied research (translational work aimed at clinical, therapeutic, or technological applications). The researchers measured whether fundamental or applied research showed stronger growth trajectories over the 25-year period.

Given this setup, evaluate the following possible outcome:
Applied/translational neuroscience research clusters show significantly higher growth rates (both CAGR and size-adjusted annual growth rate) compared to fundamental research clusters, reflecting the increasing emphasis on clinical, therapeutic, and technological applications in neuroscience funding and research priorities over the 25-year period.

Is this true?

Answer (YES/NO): YES